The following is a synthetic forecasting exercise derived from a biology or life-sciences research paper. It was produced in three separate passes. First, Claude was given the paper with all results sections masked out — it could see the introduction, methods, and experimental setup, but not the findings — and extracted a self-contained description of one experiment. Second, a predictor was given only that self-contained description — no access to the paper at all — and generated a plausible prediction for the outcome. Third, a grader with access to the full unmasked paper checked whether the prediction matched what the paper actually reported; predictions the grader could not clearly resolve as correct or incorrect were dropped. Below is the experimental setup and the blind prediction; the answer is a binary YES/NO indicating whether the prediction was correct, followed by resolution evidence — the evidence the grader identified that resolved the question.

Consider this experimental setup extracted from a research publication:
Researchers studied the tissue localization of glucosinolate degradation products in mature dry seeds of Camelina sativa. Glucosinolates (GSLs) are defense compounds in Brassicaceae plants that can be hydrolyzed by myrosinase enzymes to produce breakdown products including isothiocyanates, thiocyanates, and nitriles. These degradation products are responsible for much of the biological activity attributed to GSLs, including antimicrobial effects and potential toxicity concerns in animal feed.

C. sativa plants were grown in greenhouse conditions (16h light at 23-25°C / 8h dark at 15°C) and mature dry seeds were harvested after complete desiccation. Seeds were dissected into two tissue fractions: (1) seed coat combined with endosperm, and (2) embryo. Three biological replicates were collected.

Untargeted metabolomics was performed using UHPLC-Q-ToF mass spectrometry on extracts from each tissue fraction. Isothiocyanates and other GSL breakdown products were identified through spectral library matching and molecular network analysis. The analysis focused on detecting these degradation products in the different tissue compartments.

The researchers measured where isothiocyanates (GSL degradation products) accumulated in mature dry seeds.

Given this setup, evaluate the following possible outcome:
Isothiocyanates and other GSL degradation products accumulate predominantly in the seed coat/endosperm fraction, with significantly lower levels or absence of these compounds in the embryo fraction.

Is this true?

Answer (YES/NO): NO